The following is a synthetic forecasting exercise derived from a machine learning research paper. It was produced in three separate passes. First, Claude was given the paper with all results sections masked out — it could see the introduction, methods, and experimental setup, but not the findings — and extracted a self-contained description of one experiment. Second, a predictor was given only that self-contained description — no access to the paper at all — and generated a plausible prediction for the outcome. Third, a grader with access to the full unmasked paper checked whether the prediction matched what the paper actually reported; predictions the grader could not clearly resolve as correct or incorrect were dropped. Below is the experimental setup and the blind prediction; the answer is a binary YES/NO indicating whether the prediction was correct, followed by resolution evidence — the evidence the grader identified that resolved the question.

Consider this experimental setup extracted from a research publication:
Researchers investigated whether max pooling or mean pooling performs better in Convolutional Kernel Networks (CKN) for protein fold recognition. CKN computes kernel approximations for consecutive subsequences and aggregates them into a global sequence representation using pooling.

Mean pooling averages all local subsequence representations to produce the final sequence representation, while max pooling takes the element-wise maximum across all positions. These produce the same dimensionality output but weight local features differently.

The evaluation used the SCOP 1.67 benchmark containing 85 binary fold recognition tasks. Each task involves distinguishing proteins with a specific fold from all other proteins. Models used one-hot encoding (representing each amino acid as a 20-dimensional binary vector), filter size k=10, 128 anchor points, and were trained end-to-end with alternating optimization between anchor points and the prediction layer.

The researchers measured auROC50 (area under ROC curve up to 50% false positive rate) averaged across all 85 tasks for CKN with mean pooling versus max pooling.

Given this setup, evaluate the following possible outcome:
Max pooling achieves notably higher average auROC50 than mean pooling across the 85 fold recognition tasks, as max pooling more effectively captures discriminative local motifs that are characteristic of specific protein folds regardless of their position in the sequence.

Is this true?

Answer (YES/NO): YES